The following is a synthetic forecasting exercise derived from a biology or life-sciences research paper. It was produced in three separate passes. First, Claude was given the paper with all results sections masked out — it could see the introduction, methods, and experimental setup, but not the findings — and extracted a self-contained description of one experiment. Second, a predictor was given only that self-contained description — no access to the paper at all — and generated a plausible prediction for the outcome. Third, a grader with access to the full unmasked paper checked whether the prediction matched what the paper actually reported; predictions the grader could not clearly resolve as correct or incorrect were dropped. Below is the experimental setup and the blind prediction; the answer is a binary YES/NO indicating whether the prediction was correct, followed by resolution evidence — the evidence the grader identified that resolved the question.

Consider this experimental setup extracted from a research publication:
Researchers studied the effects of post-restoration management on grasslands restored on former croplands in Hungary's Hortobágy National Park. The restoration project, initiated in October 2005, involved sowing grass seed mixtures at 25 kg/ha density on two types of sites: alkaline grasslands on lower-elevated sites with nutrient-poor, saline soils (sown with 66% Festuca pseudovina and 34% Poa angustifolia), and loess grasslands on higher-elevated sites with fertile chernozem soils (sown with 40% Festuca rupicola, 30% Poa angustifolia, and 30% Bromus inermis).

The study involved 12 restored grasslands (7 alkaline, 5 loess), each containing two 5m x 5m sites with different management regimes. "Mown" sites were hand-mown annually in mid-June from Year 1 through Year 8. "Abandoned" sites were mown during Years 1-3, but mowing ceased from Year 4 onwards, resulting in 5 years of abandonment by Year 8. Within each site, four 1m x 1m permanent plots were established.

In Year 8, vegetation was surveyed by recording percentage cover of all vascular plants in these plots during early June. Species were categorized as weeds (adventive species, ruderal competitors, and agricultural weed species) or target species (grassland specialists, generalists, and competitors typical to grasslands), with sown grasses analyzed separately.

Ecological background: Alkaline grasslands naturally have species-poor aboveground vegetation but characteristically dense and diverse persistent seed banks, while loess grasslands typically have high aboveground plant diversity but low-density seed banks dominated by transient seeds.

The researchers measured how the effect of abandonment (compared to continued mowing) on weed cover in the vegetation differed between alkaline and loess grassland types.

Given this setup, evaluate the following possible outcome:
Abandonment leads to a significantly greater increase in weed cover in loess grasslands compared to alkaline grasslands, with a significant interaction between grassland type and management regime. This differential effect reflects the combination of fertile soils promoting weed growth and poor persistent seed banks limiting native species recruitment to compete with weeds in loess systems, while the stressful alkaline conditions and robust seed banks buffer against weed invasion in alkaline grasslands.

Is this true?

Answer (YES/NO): NO